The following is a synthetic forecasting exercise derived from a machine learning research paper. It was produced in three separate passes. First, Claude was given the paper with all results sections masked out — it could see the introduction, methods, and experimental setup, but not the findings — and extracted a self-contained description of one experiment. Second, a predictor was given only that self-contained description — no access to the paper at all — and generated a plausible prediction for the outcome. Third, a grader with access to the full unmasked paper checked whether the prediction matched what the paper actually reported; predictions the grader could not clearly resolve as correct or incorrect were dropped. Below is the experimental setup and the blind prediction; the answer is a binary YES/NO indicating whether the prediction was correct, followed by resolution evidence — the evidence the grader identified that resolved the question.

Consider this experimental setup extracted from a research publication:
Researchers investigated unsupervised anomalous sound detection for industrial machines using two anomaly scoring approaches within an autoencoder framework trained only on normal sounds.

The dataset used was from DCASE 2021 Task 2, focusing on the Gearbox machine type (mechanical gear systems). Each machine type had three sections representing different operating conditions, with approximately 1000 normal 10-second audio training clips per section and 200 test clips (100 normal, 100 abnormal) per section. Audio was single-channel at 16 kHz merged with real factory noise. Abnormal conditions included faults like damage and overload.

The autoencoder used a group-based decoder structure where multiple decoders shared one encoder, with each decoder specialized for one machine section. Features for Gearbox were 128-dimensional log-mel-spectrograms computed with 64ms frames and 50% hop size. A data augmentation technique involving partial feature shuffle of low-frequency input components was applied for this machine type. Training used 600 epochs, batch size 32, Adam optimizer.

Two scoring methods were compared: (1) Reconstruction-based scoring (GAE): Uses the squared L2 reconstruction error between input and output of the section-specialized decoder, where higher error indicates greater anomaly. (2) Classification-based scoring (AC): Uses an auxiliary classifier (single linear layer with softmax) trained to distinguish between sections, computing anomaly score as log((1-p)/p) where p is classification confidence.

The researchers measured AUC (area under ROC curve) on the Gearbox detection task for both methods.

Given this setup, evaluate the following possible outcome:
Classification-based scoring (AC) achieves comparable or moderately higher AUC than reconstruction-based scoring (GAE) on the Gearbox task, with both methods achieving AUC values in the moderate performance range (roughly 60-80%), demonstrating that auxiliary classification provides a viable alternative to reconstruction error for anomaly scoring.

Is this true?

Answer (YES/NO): NO